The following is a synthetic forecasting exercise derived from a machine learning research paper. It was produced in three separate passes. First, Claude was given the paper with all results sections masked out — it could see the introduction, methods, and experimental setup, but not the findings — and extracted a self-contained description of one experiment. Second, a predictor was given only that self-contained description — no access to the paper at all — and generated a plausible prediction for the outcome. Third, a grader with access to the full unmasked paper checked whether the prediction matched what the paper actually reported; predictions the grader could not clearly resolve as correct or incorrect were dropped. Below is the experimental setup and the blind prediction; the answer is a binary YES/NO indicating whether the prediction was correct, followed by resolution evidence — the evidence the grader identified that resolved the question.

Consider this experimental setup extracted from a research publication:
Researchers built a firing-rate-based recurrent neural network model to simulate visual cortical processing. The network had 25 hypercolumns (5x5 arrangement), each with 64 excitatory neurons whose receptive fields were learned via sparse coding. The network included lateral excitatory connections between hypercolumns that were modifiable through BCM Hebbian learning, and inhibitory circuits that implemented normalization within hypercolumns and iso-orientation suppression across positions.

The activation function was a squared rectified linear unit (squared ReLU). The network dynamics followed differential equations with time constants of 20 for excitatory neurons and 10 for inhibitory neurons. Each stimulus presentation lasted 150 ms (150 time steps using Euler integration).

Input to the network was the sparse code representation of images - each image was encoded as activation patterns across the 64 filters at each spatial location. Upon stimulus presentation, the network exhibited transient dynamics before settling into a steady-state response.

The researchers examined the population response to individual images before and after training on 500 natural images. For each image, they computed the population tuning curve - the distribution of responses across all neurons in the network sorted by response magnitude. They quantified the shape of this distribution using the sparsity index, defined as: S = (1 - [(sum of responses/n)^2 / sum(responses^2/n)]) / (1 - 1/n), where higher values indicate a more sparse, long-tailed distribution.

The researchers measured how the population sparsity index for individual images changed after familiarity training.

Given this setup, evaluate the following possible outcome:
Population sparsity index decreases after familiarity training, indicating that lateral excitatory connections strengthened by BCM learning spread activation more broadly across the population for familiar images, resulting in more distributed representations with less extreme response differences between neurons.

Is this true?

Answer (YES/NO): NO